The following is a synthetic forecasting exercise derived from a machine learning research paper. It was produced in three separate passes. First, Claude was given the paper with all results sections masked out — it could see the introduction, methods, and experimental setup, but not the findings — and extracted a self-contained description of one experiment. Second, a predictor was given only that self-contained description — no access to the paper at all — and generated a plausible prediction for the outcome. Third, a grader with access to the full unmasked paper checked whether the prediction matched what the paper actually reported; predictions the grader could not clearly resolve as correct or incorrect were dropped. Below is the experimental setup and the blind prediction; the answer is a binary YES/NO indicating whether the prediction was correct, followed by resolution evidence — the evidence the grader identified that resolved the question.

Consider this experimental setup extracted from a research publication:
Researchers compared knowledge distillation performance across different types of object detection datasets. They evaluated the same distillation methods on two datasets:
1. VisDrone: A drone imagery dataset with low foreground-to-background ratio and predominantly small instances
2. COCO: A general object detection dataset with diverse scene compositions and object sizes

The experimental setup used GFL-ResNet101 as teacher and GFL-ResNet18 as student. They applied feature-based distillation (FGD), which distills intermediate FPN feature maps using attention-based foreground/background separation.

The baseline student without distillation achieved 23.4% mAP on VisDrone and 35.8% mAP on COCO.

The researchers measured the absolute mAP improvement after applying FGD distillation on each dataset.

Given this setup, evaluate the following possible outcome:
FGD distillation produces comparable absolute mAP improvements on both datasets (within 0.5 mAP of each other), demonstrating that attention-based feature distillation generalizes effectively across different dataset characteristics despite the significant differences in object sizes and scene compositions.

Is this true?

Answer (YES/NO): YES